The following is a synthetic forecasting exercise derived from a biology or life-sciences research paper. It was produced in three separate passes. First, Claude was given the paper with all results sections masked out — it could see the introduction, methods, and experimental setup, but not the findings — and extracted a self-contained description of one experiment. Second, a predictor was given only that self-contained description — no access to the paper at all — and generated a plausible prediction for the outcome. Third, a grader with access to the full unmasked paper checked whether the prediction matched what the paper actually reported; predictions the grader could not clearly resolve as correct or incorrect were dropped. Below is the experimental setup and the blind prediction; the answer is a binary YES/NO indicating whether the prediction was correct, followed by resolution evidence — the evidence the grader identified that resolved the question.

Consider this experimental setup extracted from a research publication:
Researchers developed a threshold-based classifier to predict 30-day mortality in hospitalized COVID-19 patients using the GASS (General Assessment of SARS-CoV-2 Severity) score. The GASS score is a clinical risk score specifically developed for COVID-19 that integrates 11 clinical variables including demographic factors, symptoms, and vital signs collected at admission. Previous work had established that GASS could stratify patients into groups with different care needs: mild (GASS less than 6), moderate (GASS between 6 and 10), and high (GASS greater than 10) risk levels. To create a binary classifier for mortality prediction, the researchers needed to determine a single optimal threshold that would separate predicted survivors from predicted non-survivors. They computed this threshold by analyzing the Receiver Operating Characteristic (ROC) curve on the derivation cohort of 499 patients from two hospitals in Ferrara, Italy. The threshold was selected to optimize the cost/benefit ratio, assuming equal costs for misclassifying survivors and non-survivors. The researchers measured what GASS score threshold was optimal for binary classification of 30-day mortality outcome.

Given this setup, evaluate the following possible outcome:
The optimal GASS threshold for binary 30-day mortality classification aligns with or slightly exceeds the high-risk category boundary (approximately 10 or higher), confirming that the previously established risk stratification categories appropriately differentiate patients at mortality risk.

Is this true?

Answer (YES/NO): YES